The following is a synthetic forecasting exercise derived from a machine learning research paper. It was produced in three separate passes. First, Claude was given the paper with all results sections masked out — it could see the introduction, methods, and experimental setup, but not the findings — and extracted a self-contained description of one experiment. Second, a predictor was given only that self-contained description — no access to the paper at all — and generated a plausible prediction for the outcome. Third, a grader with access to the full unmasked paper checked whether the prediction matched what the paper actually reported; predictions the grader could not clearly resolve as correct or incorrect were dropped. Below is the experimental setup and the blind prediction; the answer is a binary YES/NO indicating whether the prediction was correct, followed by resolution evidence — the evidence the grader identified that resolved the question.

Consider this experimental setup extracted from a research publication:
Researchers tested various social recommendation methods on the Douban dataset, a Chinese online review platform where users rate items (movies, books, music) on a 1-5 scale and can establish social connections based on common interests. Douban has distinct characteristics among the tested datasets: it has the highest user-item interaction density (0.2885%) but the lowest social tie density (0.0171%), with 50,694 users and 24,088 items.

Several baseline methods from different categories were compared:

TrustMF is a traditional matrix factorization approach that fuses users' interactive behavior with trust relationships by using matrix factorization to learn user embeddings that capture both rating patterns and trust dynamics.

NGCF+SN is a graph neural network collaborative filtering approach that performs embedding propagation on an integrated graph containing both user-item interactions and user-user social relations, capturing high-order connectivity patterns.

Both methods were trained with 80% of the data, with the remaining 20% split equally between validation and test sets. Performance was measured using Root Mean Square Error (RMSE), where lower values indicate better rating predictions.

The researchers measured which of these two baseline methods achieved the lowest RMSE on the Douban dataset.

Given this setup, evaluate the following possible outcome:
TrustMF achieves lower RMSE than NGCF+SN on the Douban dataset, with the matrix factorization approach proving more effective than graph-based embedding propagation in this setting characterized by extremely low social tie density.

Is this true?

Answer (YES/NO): NO